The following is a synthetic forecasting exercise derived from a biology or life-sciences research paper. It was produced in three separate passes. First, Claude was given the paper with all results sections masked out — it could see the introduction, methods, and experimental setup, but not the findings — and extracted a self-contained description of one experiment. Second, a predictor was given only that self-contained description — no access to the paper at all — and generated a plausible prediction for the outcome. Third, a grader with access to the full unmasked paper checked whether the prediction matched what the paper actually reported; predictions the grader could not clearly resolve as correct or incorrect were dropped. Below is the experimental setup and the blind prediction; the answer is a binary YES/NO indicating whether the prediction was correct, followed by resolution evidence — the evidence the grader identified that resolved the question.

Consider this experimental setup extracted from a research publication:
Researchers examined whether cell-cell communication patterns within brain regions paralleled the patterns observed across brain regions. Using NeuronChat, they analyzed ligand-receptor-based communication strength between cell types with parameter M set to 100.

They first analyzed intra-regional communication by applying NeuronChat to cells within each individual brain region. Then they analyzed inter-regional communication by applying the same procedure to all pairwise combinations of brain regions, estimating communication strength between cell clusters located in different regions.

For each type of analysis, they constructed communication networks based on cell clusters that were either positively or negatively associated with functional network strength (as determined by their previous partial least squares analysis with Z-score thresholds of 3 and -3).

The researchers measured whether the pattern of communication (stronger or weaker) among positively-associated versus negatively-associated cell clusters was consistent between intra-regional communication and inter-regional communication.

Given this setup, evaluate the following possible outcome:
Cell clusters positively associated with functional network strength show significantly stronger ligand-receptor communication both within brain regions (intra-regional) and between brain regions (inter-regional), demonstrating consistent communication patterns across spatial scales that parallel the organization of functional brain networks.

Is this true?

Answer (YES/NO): NO